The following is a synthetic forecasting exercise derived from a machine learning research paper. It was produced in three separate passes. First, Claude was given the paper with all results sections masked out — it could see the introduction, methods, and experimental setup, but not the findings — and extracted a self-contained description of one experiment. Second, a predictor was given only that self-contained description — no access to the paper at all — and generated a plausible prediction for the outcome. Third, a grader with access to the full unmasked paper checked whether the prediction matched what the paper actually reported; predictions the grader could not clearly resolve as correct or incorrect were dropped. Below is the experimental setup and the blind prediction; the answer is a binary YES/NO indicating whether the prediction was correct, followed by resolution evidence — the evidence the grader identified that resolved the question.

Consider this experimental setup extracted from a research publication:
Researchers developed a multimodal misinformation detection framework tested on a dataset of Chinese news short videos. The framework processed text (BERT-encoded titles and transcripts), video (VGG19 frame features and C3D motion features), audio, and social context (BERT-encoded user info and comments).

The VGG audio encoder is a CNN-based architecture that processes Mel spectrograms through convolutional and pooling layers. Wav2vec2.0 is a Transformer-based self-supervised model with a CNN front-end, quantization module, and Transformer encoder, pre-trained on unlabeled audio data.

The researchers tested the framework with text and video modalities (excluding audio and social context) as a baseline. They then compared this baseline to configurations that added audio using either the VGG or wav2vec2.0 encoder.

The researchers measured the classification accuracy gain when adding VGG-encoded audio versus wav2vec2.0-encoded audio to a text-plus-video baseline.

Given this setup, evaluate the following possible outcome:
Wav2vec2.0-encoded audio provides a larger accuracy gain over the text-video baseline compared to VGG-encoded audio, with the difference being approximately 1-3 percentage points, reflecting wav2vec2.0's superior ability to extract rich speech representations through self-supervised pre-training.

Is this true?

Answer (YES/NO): NO